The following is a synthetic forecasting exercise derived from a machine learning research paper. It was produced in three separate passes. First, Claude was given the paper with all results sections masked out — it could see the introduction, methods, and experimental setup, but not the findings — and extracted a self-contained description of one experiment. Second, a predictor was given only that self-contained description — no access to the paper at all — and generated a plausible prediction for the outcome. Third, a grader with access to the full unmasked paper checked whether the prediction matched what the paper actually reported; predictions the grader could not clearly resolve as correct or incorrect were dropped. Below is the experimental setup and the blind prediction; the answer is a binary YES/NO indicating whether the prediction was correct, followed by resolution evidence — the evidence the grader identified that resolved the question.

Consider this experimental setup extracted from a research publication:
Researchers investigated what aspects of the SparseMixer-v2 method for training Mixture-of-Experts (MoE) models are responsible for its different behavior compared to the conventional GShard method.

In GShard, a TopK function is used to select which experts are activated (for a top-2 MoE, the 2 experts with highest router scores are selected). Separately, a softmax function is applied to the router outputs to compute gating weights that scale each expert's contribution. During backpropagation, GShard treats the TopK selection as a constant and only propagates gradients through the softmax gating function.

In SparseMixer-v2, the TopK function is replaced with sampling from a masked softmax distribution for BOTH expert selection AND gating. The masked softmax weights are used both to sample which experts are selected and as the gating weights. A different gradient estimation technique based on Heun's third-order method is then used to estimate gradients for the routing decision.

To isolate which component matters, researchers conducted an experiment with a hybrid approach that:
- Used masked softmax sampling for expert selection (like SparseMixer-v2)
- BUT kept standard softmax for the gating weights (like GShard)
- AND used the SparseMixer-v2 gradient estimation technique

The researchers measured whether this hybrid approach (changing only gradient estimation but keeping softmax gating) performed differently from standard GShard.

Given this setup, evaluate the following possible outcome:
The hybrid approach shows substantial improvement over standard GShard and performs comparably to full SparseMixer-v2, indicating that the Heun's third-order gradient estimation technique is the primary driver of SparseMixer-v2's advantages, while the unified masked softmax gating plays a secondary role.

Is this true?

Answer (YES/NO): NO